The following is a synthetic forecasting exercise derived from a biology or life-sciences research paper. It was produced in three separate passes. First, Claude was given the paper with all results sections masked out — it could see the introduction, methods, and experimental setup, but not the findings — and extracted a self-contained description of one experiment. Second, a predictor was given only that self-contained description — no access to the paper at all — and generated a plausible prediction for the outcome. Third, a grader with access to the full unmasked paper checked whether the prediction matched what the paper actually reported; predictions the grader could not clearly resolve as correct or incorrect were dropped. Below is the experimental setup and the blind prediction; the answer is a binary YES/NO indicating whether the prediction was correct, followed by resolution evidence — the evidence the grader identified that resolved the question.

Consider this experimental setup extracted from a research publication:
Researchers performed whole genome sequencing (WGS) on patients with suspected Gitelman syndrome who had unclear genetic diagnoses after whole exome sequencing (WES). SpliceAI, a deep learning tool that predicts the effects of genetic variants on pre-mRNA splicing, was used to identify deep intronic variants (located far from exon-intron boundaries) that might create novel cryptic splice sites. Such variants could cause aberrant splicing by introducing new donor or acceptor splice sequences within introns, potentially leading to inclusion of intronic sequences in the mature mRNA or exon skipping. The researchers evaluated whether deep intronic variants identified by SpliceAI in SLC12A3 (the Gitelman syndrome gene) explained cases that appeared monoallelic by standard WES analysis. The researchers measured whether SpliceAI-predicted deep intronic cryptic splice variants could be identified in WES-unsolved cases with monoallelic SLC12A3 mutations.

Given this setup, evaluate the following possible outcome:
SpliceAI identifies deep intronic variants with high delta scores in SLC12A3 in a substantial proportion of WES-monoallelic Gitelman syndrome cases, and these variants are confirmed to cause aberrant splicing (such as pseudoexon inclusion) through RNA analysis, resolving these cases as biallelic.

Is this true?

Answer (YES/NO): NO